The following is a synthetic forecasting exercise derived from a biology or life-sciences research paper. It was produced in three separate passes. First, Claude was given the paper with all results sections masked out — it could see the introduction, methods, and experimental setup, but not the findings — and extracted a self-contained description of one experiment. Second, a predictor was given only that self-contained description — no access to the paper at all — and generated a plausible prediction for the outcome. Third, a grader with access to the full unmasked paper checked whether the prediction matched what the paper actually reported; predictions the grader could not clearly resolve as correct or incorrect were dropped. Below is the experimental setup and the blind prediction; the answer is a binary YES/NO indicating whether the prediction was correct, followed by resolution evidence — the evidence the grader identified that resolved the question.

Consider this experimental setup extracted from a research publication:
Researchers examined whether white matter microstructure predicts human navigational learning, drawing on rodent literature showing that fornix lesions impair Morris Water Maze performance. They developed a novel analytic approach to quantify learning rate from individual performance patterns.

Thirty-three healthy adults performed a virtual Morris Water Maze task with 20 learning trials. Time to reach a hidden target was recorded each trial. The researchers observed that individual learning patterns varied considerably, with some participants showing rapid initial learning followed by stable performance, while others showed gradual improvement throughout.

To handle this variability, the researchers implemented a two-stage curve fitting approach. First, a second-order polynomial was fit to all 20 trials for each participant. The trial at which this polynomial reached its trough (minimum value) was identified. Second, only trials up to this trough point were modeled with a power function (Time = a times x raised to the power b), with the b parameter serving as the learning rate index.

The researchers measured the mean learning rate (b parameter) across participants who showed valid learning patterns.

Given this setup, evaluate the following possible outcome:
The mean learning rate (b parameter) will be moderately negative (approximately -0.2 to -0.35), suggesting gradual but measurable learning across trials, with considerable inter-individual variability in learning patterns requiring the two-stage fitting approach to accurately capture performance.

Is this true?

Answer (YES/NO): YES